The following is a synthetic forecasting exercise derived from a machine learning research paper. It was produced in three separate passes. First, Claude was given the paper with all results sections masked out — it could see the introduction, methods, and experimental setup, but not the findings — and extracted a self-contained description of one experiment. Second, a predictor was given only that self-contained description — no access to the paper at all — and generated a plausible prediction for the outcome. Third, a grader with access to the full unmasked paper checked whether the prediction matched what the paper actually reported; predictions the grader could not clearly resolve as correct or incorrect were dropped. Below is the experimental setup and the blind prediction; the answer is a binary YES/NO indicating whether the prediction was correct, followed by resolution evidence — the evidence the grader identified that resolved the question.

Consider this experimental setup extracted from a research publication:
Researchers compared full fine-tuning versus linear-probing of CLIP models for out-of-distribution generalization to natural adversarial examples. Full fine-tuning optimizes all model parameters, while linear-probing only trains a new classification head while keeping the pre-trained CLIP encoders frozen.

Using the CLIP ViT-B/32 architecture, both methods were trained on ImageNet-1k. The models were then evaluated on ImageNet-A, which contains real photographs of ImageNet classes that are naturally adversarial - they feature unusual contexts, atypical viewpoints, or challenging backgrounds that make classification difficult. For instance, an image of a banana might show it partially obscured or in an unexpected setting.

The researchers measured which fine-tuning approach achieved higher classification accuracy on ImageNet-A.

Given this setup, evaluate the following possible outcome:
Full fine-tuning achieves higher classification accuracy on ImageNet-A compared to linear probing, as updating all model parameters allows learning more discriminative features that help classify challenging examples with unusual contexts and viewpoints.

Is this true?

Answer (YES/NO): NO